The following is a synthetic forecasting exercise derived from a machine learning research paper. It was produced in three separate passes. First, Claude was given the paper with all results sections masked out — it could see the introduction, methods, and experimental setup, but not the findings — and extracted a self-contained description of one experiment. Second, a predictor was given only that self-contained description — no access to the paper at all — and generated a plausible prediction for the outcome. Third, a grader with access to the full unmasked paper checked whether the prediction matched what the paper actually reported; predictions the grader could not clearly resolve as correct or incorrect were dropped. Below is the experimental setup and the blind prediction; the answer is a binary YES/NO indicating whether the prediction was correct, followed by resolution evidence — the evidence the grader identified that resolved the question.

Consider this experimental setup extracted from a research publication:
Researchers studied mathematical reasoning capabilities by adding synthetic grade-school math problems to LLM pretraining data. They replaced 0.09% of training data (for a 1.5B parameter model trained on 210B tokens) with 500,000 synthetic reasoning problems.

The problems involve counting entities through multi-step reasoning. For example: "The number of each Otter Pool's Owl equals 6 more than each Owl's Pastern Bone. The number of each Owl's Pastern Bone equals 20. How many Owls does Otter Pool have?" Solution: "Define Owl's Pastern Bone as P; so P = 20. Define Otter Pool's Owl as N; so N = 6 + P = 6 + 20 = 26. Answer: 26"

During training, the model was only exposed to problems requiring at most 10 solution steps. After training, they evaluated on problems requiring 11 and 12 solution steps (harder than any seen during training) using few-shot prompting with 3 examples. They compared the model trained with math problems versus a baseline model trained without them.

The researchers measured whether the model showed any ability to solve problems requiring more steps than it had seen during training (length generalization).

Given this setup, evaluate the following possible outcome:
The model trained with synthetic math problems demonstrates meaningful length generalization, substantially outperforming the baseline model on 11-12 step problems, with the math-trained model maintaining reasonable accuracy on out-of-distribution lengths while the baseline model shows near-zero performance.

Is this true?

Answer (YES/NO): NO